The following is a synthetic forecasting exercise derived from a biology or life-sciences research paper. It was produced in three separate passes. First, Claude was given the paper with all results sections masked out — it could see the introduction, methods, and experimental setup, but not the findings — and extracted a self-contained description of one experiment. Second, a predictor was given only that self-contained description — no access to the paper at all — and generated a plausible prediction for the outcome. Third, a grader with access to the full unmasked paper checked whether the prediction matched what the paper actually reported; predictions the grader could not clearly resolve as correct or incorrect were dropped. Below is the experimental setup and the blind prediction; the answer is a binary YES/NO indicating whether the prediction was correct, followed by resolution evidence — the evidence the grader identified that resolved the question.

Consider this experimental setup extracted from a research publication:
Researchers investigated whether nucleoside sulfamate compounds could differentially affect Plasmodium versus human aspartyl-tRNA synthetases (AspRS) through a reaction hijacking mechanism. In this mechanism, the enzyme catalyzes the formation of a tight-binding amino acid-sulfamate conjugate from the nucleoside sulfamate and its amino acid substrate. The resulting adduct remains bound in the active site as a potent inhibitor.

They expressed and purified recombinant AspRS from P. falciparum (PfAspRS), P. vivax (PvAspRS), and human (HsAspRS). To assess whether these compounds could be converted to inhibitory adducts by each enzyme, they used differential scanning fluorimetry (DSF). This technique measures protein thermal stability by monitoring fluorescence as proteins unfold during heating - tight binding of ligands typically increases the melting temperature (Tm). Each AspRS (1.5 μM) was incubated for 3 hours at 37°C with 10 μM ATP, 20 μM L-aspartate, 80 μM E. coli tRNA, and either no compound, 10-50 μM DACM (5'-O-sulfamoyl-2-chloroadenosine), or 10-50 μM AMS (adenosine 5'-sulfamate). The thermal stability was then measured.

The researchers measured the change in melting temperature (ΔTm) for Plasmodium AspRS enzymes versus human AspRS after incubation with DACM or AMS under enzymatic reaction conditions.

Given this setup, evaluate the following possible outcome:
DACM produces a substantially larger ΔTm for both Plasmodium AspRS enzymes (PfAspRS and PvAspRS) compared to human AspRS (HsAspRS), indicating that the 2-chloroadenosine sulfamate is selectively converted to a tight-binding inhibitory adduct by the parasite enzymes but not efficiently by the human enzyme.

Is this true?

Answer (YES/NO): YES